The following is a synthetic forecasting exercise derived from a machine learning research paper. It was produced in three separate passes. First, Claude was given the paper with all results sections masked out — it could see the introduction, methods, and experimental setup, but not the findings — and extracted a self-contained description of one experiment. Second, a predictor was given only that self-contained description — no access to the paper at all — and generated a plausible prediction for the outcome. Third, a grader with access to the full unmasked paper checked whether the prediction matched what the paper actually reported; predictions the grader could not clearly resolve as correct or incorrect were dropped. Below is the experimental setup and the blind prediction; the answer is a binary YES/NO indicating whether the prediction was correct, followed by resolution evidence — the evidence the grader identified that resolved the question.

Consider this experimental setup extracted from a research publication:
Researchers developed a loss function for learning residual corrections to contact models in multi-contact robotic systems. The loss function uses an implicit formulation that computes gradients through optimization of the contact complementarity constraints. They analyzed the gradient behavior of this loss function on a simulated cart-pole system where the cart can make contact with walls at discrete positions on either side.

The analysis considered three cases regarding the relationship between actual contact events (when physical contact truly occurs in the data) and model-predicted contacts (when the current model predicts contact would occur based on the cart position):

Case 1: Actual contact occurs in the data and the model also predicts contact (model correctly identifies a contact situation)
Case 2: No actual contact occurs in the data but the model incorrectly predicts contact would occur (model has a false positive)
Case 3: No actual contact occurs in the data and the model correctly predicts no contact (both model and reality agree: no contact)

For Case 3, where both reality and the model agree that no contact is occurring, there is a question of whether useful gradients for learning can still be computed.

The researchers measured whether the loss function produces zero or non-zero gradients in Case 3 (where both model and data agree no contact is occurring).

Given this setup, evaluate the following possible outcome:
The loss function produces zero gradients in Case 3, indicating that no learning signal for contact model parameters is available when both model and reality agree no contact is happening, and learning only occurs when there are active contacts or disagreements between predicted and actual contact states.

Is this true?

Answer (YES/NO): YES